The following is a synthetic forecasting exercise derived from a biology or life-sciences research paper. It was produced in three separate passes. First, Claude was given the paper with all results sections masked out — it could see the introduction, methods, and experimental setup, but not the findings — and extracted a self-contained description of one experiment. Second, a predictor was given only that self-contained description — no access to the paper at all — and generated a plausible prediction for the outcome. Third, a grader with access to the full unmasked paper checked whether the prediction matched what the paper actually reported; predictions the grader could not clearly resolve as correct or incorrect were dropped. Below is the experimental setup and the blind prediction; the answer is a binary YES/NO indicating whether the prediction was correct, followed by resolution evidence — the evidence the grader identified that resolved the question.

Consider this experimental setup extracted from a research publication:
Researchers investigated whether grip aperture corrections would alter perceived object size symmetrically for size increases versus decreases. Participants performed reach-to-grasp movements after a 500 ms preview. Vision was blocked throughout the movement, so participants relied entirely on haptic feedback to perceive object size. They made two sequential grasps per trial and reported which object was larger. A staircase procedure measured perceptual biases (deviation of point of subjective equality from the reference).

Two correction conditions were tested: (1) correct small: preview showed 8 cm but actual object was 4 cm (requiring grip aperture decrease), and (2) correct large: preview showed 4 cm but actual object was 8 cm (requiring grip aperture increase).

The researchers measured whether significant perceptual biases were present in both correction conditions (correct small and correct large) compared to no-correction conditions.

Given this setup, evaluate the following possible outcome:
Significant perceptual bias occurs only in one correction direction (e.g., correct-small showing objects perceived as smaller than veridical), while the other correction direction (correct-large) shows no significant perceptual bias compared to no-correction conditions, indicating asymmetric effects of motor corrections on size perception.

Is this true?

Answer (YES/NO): YES